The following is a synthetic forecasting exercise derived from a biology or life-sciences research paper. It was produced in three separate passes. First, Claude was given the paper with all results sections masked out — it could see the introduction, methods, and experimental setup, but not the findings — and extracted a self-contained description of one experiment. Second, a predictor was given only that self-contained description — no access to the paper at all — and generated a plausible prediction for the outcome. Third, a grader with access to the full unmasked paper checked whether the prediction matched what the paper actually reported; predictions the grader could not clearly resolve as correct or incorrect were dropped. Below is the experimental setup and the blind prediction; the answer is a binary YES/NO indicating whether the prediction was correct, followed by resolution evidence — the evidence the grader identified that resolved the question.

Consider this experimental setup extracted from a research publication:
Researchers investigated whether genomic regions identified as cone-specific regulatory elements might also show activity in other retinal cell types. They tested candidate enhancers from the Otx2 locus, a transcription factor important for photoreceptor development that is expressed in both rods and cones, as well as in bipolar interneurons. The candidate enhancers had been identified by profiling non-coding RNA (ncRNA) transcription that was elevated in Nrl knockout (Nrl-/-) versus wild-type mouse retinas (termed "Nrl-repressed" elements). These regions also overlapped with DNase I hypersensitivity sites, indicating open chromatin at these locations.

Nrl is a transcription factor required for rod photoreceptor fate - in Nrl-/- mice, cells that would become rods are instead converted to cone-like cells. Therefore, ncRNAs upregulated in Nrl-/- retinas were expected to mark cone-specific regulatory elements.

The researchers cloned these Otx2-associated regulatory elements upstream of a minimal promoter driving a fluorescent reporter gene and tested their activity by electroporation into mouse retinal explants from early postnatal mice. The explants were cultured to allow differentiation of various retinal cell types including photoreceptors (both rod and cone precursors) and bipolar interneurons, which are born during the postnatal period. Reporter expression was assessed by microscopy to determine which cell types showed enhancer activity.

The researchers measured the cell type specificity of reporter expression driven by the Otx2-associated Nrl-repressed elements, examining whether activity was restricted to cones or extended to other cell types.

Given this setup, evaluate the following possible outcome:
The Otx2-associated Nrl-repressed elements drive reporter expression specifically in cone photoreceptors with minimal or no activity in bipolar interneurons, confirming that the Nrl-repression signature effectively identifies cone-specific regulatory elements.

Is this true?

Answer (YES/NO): NO